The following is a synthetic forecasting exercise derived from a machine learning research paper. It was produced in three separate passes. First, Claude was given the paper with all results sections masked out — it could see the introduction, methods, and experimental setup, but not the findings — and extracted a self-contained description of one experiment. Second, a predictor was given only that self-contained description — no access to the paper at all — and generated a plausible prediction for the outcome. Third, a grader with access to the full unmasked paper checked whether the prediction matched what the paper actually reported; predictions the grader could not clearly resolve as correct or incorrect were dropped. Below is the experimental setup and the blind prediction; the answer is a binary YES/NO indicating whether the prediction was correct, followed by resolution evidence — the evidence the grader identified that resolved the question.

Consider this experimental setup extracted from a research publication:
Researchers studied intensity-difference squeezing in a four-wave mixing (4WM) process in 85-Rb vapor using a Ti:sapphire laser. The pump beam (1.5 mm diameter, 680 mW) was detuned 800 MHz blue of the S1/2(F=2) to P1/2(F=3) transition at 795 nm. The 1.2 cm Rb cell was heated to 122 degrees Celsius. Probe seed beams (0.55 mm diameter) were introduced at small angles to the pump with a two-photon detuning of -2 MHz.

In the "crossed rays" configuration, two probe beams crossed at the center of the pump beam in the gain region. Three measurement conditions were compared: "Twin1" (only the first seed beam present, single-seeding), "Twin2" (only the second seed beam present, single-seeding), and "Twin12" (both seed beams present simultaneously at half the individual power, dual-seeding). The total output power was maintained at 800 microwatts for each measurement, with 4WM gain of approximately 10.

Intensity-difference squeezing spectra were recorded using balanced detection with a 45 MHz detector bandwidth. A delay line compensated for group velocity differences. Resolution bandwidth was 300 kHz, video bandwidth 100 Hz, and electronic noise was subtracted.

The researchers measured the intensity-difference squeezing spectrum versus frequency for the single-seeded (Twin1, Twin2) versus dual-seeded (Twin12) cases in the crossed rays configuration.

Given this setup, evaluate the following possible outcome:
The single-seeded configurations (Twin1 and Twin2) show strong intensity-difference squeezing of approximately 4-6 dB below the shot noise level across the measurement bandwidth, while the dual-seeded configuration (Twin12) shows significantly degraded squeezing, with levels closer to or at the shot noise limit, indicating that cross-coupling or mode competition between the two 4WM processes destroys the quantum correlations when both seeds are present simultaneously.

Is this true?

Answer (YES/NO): NO